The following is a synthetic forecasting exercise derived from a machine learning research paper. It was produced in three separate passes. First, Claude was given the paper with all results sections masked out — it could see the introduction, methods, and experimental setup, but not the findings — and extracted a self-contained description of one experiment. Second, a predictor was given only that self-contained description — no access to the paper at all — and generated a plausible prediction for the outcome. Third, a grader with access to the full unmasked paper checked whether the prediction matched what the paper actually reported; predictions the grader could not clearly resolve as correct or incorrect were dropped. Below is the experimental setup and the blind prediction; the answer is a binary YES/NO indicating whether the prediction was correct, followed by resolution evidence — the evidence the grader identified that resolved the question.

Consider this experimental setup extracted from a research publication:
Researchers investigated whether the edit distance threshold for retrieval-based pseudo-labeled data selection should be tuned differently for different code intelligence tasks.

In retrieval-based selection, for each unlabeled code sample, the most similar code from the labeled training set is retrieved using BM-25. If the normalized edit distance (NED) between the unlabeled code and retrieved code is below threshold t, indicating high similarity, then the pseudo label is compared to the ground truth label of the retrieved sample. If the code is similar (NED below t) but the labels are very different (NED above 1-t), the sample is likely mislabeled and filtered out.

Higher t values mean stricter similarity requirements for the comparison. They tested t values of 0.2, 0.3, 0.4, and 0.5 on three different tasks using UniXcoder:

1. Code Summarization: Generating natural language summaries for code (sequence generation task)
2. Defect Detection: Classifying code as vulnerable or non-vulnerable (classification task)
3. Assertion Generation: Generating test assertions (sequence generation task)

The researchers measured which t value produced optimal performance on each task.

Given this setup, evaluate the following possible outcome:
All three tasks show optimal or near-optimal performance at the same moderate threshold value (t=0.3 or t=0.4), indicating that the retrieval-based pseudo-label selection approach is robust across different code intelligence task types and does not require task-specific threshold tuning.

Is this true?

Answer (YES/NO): YES